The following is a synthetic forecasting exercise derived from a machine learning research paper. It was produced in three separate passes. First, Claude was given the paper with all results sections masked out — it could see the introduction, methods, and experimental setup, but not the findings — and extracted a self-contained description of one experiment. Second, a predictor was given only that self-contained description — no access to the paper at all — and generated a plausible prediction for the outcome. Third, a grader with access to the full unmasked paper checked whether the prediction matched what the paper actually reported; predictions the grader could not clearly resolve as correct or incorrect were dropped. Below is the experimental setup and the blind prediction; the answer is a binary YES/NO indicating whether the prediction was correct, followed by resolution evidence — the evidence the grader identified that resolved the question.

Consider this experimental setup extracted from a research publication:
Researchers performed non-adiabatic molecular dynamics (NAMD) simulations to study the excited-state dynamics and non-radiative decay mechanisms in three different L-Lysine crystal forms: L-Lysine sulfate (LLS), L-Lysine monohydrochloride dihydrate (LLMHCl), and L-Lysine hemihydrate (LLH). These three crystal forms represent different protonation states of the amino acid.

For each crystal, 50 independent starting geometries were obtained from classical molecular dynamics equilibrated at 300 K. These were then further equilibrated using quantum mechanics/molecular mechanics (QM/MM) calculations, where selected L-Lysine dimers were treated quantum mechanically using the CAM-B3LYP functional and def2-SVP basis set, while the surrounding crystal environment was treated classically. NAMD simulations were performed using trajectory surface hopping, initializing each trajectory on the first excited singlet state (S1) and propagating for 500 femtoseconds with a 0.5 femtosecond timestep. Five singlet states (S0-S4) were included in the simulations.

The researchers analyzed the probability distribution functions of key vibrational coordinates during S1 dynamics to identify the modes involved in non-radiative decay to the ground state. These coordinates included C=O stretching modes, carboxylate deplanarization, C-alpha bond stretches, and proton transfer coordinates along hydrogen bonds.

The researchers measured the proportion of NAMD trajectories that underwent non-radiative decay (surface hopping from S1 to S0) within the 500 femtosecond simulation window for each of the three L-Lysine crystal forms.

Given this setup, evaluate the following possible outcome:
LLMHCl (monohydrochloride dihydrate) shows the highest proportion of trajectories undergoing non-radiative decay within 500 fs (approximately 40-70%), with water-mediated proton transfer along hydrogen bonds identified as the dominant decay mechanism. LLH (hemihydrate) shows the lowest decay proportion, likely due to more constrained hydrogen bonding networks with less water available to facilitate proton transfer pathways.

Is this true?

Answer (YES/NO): NO